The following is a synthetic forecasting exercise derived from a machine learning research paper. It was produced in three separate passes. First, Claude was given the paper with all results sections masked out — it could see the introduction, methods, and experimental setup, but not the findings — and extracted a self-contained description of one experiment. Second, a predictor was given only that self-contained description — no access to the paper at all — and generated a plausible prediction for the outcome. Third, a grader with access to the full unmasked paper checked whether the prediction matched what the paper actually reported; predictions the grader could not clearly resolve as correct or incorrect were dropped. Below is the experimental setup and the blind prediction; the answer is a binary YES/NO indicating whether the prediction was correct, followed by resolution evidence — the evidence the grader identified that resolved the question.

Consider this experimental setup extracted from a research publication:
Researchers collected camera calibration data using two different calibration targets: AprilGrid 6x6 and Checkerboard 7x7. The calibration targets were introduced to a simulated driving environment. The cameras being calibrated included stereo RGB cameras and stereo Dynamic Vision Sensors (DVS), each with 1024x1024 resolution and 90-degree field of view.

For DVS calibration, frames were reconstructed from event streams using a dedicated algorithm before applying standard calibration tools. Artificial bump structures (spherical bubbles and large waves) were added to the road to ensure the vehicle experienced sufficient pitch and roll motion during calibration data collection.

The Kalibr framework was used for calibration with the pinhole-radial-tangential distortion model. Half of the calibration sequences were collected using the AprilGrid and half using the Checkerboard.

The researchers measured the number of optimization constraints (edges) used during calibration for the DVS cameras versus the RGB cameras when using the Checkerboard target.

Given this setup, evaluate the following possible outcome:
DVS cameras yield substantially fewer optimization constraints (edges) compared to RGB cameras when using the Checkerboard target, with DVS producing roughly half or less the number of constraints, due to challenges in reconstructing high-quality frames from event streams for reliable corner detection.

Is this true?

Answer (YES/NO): NO